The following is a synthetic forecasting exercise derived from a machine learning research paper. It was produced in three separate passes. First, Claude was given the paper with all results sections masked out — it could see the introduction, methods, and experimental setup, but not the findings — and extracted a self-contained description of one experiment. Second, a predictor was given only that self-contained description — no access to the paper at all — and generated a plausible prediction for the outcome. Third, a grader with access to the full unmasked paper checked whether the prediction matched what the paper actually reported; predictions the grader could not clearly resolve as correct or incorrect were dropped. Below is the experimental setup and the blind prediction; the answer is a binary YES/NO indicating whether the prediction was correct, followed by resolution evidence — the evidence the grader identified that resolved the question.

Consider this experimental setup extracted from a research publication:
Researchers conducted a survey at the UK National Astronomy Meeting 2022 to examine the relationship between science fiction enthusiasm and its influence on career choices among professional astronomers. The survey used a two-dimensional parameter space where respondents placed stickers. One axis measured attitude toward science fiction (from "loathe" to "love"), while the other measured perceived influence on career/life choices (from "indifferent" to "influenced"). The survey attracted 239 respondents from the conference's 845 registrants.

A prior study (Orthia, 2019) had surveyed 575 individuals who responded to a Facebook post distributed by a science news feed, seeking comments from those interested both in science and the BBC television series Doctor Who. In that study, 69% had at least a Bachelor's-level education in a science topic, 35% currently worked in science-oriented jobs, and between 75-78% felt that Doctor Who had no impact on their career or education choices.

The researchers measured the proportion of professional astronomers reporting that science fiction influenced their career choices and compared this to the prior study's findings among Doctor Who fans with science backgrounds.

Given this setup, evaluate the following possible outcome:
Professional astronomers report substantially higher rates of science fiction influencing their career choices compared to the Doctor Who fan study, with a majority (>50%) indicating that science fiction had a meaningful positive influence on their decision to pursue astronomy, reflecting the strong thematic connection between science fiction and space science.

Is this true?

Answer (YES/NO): YES